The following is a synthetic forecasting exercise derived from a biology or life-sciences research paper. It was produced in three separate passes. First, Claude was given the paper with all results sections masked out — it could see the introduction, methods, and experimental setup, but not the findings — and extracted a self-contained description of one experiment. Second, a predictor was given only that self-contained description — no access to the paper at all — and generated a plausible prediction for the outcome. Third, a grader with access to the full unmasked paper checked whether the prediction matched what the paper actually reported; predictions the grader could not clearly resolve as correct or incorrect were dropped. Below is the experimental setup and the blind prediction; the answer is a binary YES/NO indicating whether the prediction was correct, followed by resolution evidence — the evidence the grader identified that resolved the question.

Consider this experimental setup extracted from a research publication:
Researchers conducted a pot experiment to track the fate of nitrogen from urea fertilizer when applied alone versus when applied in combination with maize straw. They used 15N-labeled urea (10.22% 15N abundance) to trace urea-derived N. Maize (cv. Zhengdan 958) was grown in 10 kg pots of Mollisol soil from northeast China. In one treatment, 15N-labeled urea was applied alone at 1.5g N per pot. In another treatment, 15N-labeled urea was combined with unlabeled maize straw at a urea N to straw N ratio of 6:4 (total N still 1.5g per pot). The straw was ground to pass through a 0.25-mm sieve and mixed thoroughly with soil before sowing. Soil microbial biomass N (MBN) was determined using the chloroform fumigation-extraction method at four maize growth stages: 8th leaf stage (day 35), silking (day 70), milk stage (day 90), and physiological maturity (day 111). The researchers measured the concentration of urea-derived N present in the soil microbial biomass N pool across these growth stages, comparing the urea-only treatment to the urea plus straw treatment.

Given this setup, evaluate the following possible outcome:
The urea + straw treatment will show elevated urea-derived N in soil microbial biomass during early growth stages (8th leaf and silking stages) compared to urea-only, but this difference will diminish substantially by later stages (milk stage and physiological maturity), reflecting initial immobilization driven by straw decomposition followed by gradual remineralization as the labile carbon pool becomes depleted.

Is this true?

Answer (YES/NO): NO